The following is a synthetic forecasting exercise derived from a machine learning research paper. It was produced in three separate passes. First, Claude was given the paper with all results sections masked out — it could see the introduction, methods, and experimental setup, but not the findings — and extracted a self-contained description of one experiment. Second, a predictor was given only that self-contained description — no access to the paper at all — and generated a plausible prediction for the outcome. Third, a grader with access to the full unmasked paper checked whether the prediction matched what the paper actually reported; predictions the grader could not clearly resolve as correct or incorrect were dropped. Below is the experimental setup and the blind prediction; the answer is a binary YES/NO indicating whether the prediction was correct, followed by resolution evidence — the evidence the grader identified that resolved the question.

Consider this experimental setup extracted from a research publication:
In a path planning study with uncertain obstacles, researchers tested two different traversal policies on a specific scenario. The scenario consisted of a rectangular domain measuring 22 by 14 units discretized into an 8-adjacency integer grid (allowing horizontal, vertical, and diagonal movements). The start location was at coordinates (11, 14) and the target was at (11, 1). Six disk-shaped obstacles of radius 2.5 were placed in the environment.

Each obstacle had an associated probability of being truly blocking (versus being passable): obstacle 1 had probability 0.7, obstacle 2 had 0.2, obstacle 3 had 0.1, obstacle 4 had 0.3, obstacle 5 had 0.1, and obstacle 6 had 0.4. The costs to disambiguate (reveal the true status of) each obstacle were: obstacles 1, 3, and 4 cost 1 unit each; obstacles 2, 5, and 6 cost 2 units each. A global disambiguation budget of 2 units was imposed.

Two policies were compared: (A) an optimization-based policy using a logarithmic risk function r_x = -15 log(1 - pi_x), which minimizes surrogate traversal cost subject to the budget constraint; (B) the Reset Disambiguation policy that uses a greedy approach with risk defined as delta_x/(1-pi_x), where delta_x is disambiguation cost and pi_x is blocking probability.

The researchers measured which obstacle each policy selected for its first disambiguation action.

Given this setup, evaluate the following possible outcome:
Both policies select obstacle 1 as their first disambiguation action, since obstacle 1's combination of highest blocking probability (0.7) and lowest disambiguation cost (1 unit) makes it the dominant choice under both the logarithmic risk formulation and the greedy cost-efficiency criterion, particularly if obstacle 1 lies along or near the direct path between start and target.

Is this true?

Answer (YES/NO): NO